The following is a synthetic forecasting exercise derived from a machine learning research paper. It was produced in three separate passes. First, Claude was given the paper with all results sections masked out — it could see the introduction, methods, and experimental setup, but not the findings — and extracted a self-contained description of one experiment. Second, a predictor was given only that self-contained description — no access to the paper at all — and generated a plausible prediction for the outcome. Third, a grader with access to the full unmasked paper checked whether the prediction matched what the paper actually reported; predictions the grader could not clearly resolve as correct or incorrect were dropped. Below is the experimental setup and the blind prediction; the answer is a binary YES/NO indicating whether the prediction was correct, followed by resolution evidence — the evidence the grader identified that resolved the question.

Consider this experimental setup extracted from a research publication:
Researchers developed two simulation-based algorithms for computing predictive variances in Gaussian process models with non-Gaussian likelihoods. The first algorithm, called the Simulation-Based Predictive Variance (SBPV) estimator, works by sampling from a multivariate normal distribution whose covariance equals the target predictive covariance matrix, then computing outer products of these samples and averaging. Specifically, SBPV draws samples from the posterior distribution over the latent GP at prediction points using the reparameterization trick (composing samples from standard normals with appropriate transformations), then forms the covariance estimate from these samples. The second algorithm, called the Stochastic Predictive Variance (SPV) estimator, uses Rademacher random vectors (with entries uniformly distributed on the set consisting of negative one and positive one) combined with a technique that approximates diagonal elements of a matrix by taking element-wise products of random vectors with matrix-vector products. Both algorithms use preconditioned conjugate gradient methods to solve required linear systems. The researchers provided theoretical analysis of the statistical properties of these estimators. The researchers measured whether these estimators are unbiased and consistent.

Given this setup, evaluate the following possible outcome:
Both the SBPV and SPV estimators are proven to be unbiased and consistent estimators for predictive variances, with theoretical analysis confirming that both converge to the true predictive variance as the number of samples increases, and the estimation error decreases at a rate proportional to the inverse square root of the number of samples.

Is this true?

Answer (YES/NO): NO